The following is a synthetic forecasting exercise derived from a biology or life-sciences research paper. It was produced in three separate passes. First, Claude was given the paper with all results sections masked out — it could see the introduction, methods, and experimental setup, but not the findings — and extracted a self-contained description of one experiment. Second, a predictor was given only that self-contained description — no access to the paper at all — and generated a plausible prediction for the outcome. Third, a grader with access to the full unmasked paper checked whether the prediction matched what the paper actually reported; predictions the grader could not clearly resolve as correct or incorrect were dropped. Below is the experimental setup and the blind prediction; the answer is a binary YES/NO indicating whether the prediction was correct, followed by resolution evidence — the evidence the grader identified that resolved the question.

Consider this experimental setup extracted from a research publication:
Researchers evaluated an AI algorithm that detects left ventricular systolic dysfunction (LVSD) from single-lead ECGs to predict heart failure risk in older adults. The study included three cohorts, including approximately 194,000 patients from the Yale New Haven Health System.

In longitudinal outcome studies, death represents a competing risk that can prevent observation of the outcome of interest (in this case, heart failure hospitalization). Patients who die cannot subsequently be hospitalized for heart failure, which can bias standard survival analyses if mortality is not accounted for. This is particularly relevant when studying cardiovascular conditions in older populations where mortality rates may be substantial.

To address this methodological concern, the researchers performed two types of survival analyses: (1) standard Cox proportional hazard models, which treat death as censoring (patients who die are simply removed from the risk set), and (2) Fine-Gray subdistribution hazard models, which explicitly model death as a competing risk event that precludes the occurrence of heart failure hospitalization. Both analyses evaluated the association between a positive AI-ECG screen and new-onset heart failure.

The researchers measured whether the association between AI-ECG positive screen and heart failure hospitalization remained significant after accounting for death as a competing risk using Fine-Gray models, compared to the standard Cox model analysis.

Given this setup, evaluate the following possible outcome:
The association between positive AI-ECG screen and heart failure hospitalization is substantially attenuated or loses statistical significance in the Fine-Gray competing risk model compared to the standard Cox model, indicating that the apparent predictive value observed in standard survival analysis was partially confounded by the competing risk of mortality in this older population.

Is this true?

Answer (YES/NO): NO